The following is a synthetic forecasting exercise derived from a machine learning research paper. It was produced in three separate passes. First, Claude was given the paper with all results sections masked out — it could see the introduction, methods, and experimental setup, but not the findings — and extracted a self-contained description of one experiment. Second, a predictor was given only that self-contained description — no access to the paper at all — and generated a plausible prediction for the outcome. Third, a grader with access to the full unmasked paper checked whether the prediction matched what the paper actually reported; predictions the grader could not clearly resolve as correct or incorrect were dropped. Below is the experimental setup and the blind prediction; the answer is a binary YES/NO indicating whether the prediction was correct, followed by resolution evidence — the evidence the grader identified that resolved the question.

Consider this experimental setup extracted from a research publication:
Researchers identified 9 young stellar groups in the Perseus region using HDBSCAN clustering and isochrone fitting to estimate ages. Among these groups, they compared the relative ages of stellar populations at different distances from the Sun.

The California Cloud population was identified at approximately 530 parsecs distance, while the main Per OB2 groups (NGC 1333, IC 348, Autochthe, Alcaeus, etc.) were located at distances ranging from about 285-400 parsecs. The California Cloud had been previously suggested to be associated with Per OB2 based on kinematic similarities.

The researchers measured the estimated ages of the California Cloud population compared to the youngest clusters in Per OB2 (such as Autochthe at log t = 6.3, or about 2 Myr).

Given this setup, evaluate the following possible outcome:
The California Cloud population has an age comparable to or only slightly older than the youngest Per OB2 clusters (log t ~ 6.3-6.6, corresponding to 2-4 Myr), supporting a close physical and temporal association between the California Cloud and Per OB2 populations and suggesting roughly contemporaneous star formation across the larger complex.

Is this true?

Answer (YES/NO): NO